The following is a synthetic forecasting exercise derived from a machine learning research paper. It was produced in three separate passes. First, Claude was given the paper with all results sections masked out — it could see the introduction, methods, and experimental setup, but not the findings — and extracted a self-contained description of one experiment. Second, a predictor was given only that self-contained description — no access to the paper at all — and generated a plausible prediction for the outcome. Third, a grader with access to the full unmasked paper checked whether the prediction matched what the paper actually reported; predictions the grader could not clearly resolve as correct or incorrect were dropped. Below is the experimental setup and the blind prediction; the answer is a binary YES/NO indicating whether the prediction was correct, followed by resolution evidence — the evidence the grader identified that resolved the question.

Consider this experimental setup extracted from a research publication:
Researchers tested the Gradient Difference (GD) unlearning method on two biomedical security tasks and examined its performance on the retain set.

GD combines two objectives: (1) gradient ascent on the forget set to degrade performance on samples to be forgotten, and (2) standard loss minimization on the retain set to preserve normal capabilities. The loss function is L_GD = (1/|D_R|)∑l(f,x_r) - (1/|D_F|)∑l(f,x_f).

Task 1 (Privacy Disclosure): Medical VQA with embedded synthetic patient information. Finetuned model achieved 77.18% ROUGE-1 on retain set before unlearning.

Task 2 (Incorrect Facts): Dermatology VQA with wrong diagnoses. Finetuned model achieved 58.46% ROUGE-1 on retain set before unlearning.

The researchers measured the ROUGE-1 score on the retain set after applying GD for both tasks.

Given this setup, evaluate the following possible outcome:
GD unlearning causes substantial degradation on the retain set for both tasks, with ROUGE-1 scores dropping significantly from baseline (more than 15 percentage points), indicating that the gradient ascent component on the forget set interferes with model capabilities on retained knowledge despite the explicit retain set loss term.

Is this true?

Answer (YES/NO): NO